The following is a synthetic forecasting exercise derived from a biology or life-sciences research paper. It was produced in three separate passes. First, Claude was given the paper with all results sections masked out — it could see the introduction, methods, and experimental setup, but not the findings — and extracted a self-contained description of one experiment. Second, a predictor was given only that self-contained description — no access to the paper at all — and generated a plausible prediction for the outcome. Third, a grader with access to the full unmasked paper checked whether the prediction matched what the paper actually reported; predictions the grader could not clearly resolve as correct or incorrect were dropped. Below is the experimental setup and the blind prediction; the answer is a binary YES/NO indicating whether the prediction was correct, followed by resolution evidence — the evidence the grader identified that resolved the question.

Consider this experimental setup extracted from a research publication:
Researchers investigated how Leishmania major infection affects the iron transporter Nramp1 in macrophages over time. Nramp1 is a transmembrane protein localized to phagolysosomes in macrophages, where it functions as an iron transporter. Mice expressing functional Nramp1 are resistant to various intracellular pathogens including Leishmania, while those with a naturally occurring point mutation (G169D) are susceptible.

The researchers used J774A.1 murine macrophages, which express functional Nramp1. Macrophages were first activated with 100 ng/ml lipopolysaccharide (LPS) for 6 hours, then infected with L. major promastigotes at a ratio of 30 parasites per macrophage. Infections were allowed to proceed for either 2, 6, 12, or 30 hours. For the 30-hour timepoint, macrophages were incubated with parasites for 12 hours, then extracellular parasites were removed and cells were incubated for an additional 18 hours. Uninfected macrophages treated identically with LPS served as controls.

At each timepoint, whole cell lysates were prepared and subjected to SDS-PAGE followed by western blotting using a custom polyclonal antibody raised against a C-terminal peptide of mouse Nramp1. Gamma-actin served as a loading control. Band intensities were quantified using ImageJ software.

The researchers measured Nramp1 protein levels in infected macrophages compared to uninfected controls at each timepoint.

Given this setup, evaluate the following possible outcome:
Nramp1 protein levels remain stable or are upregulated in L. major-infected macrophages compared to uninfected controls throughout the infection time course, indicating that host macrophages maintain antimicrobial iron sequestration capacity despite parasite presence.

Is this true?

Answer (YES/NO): NO